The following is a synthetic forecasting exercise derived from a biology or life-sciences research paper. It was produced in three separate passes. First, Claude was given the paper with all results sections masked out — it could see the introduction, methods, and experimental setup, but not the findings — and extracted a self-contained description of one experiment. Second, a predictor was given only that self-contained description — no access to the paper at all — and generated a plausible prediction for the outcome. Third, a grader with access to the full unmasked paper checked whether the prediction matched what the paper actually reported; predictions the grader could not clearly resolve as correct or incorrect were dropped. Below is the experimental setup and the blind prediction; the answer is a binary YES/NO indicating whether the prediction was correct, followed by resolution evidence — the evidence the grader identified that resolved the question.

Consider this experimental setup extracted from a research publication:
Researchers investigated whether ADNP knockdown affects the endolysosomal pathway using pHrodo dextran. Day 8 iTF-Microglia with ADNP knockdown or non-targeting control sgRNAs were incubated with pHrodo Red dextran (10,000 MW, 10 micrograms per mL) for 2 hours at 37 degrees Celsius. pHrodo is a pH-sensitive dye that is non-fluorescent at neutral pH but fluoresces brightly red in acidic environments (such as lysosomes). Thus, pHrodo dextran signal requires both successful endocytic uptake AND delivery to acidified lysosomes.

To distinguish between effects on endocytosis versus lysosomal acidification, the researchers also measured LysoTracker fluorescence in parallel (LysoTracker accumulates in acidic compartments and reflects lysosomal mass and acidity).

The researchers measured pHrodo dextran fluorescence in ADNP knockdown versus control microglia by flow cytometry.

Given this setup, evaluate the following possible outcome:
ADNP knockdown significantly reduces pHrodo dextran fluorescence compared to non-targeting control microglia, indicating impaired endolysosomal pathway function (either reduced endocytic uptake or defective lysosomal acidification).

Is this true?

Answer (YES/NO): YES